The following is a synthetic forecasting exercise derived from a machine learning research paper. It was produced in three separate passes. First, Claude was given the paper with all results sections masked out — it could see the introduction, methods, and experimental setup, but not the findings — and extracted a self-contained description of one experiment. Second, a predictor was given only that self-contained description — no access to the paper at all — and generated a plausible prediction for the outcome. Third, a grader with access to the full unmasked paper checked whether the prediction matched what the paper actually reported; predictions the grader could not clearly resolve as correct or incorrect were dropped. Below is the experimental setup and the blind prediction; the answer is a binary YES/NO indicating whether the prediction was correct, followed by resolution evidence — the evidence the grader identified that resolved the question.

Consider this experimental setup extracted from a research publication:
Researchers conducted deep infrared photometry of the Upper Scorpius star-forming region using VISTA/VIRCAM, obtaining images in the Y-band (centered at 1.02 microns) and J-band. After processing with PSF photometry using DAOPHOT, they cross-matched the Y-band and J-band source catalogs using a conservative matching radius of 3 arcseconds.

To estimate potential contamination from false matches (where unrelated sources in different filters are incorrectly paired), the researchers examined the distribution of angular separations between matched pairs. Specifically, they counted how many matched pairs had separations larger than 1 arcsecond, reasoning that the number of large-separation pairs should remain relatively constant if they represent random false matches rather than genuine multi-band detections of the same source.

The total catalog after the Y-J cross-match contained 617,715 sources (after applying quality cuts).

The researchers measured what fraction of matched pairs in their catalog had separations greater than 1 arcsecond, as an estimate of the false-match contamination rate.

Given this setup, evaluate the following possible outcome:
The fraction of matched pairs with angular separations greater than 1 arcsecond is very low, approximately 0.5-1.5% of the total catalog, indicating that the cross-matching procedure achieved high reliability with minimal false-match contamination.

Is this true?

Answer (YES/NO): YES